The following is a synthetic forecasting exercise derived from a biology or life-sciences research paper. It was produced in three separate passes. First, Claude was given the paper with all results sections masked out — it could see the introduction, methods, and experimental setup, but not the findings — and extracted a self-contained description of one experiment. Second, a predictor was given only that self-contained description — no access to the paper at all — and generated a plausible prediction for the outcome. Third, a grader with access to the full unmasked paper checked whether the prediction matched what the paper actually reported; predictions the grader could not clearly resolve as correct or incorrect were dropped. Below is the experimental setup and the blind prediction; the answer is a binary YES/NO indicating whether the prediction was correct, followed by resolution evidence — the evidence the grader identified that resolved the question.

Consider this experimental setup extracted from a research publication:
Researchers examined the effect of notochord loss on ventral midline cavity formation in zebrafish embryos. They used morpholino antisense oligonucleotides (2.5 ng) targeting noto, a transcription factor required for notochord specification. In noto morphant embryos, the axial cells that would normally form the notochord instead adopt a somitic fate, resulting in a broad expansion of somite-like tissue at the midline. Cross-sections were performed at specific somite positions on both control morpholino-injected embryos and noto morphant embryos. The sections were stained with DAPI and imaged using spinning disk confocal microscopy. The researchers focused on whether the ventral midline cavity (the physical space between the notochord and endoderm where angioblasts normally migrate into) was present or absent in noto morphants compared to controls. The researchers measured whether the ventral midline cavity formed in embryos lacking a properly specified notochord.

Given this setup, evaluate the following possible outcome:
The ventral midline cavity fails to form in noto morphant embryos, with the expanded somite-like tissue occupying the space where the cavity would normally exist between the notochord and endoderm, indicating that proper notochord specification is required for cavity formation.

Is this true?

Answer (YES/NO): NO